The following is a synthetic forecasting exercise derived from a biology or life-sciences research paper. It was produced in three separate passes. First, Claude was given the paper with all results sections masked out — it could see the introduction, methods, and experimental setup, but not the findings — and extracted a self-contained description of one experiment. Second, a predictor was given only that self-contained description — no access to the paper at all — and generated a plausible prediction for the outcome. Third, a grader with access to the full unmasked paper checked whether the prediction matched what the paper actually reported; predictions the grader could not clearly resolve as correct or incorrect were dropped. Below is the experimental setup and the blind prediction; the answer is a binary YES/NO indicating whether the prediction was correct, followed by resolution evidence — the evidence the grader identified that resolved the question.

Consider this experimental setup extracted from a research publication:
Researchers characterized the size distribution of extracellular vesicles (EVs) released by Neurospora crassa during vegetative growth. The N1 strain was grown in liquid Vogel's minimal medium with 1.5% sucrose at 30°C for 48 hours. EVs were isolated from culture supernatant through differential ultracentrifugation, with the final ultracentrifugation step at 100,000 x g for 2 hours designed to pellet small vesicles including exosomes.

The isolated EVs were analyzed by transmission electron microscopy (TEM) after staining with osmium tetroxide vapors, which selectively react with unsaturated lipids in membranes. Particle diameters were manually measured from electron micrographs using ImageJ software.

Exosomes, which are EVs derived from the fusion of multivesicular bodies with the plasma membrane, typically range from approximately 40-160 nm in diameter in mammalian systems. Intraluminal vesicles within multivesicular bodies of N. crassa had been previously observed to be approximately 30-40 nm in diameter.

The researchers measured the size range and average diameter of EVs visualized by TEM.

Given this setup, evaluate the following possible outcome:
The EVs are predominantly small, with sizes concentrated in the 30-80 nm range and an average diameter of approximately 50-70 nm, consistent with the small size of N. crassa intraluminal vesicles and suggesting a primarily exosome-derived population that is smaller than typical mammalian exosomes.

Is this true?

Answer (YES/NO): NO